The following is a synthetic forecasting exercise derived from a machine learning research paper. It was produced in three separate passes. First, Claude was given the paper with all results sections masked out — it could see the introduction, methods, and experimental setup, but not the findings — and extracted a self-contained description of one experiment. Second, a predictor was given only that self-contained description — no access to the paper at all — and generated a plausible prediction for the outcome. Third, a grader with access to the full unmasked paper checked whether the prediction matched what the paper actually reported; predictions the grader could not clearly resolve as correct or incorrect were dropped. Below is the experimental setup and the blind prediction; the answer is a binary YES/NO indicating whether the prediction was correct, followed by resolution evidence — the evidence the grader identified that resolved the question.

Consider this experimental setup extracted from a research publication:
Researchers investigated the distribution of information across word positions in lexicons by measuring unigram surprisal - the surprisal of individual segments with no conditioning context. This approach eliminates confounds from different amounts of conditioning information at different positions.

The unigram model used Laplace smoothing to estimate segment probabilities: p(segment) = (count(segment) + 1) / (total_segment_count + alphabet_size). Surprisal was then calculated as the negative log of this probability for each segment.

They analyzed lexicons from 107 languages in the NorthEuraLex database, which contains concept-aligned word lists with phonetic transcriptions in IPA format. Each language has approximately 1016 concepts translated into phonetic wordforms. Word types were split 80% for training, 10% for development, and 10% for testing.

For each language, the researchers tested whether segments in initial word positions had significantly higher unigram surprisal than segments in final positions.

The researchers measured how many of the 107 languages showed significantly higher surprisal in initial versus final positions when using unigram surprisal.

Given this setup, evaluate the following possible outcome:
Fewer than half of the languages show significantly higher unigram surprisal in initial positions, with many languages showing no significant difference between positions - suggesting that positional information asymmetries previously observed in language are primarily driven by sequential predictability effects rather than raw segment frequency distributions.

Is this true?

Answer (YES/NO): NO